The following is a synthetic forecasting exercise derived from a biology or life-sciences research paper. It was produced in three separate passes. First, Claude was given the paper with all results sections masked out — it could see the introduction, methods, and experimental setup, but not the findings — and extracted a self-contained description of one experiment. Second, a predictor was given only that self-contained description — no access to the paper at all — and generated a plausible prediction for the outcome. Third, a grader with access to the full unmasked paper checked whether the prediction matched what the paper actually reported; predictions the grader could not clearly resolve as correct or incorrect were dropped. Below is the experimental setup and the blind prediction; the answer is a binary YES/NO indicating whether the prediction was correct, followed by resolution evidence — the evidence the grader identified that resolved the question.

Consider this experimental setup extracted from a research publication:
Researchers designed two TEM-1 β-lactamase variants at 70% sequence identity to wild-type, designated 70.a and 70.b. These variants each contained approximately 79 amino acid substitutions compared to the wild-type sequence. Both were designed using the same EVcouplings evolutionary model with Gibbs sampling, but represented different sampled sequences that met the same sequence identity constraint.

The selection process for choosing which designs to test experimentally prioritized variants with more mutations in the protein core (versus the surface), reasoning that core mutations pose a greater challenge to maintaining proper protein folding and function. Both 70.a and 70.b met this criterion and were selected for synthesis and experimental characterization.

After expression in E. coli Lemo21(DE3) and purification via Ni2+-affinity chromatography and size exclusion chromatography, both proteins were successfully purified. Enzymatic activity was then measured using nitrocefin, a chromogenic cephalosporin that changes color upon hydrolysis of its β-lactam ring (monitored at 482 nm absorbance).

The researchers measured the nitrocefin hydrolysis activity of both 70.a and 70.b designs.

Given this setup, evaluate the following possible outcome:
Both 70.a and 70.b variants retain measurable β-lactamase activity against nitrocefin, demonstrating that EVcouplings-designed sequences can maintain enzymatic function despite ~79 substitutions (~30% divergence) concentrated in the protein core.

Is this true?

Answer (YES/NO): NO